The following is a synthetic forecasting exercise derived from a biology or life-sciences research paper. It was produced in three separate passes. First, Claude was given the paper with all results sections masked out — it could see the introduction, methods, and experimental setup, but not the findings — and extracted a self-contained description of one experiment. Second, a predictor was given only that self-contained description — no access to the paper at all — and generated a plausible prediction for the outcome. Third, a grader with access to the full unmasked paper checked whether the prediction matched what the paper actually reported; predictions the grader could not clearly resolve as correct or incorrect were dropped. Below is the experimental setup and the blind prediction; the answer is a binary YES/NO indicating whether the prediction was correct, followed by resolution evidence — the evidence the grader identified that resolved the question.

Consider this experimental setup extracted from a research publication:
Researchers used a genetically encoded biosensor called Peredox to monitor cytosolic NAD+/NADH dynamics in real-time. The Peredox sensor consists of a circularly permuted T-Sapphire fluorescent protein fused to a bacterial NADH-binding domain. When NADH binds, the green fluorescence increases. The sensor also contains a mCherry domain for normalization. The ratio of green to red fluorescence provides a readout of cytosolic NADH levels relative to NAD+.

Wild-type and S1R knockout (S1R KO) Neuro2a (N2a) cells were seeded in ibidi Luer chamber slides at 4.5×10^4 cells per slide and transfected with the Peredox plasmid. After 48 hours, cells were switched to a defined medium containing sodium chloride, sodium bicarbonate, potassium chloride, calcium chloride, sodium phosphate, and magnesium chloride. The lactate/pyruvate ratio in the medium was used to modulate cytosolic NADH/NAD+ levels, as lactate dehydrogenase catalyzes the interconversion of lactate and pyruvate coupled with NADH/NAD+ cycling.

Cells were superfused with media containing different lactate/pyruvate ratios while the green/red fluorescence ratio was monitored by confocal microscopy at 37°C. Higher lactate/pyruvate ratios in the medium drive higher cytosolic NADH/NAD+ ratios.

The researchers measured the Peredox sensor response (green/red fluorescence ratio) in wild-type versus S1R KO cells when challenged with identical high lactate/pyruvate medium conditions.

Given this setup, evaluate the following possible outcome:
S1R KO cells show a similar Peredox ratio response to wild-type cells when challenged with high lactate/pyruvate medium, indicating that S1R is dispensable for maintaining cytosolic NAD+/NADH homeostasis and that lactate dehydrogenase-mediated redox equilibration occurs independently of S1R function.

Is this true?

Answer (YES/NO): YES